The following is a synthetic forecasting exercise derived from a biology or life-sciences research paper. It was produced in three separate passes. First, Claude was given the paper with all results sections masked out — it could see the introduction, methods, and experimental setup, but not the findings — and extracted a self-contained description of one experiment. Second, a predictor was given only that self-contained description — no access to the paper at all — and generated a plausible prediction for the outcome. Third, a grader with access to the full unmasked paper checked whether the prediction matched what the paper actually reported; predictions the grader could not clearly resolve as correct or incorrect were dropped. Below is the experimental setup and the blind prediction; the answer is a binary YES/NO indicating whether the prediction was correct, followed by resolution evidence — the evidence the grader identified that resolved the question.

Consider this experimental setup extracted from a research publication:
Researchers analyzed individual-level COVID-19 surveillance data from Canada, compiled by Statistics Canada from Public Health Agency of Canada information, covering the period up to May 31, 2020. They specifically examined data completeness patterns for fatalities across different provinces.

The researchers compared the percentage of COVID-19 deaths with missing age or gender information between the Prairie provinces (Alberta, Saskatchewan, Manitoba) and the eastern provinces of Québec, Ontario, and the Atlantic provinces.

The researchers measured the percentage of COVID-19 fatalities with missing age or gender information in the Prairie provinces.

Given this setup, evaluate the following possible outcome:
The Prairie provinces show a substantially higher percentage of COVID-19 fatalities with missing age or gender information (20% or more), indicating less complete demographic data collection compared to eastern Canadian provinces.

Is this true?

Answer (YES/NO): NO